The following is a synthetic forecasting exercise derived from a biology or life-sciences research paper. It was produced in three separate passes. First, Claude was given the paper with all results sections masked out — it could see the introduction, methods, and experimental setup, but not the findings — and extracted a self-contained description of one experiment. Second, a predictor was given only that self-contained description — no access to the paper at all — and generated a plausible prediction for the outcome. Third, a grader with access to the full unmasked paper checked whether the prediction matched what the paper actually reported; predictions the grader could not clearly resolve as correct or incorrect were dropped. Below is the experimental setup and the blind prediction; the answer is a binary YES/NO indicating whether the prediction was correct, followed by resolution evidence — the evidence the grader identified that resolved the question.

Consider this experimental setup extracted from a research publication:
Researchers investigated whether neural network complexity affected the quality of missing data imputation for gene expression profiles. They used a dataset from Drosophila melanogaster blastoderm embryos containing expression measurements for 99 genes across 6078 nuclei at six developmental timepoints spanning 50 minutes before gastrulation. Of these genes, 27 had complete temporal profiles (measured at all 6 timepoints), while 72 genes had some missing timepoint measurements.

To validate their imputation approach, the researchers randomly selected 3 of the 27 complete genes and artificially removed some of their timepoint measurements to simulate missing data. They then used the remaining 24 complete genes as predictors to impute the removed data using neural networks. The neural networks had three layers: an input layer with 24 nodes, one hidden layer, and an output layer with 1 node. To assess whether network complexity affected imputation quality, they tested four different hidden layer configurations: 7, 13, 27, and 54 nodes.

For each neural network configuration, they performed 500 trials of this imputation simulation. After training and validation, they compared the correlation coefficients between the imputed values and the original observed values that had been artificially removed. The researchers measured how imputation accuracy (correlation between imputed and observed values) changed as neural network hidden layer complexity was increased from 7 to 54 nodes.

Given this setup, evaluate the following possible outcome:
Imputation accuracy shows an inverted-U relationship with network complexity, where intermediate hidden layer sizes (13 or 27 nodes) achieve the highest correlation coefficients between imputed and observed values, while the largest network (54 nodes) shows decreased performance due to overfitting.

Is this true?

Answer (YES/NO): NO